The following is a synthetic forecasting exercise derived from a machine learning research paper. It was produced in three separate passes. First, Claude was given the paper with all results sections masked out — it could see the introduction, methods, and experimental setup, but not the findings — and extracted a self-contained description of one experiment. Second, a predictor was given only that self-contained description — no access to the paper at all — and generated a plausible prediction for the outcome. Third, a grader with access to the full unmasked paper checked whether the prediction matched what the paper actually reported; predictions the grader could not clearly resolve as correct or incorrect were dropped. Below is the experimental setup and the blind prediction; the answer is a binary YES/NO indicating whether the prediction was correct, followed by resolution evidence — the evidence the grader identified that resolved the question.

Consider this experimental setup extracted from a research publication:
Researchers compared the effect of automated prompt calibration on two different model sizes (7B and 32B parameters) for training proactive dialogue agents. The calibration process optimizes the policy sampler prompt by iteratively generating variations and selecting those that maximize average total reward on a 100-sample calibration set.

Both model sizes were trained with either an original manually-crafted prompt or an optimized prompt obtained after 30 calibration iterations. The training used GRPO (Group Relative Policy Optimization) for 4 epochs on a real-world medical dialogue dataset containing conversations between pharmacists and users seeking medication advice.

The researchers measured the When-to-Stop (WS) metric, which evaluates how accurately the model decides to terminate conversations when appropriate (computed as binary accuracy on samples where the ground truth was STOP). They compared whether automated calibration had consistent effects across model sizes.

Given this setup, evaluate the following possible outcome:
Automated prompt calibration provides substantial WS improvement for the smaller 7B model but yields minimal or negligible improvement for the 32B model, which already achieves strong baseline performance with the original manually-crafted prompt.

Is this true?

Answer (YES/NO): NO